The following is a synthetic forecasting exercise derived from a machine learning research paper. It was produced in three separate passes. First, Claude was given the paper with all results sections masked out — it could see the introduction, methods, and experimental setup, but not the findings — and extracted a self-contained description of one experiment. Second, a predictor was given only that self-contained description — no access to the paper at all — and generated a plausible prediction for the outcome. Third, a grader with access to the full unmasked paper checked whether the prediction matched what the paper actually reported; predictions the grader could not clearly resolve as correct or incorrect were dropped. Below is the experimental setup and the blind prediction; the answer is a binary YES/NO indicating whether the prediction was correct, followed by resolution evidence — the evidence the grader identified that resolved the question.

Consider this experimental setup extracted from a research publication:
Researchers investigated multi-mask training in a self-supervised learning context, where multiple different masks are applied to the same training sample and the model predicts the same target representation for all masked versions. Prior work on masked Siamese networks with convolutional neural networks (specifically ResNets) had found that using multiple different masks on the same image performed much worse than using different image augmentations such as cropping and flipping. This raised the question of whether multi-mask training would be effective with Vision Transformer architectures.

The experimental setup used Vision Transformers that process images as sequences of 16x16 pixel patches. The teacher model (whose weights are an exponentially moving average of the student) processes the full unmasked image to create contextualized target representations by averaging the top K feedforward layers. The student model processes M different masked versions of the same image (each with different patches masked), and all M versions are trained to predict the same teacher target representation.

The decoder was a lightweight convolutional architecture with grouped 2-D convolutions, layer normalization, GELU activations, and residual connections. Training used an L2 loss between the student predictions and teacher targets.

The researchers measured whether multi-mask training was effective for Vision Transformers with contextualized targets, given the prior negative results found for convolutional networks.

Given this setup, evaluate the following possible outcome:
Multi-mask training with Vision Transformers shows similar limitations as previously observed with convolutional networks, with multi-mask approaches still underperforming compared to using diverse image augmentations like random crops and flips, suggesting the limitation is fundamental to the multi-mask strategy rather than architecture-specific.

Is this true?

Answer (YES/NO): NO